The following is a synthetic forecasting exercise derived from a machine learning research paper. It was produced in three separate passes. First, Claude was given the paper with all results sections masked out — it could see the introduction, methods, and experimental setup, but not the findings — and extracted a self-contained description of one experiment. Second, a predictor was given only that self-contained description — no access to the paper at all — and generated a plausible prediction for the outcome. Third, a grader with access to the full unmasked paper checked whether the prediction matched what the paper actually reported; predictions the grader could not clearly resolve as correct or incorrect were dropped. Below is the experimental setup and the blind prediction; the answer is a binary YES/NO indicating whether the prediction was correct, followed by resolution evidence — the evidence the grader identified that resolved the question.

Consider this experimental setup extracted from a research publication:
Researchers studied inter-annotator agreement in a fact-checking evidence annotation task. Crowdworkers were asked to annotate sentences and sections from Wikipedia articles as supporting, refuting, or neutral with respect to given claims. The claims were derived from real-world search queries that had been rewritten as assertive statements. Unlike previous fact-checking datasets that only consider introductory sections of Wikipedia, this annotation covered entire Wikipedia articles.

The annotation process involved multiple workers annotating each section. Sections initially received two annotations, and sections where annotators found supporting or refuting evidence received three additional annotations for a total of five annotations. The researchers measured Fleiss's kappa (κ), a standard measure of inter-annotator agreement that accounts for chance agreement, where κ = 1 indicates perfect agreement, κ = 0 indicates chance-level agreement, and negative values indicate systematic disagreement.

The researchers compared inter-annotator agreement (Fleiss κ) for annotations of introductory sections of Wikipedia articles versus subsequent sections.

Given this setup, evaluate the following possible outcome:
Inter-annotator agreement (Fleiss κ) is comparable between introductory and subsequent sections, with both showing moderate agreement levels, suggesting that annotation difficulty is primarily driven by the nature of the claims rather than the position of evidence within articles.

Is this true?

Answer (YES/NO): NO